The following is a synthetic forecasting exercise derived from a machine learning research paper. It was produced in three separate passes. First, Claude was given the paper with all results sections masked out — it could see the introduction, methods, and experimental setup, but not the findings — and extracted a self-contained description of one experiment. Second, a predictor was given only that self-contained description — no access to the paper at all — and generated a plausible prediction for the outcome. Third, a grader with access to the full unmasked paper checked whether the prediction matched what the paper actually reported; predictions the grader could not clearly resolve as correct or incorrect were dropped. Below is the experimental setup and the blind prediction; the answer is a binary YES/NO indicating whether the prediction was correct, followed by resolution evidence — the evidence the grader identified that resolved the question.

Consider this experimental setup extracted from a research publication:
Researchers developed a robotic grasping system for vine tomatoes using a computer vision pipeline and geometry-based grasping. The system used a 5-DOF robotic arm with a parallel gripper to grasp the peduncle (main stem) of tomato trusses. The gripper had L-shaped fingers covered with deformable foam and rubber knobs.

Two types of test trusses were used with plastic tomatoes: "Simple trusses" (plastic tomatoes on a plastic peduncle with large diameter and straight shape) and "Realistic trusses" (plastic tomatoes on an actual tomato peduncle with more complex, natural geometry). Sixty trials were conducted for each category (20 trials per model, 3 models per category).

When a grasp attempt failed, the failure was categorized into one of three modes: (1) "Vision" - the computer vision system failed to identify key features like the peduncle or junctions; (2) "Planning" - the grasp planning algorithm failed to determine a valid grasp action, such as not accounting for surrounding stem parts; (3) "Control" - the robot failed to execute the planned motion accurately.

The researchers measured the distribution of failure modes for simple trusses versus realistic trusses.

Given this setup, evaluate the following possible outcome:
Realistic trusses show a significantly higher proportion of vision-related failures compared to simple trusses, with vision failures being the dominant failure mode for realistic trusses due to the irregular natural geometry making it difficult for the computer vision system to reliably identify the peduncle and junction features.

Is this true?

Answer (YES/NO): NO